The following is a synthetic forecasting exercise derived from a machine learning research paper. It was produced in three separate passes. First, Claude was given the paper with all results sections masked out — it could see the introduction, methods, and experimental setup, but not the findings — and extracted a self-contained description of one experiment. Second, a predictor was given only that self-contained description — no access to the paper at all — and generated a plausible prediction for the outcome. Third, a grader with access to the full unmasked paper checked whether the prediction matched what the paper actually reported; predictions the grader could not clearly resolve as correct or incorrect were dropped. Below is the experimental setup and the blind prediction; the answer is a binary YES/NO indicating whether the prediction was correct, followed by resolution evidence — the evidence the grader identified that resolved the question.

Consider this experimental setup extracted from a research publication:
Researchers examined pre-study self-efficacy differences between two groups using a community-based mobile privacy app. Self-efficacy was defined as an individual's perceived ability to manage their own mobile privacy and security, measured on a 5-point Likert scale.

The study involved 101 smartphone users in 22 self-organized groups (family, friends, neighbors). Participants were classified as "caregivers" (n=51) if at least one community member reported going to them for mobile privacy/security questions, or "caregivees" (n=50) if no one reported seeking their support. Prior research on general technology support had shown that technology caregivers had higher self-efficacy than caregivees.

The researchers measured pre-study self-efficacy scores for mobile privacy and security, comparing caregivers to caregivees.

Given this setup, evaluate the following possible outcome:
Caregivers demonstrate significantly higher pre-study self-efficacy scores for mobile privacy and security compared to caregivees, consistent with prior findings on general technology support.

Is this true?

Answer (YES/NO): YES